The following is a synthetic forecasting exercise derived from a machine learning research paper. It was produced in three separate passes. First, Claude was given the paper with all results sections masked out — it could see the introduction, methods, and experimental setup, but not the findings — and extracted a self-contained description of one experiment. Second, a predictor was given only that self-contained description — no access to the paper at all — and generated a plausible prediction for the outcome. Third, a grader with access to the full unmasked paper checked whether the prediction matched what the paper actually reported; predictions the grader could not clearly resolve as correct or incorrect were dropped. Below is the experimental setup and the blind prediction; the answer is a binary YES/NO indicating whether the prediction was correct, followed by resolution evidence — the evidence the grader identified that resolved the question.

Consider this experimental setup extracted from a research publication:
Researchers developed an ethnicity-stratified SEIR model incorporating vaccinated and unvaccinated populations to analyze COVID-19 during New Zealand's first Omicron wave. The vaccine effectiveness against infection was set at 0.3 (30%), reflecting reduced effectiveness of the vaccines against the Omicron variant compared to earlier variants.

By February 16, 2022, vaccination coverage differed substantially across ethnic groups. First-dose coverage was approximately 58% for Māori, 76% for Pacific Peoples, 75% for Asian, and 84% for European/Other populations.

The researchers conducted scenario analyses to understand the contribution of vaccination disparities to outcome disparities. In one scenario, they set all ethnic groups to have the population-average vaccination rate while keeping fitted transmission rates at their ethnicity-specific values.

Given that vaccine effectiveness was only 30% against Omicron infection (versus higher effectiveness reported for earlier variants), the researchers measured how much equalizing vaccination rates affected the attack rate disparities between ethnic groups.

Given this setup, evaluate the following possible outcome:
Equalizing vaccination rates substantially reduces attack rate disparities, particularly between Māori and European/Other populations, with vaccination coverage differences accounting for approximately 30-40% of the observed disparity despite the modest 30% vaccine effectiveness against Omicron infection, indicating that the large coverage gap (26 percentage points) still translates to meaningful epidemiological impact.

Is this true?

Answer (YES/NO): NO